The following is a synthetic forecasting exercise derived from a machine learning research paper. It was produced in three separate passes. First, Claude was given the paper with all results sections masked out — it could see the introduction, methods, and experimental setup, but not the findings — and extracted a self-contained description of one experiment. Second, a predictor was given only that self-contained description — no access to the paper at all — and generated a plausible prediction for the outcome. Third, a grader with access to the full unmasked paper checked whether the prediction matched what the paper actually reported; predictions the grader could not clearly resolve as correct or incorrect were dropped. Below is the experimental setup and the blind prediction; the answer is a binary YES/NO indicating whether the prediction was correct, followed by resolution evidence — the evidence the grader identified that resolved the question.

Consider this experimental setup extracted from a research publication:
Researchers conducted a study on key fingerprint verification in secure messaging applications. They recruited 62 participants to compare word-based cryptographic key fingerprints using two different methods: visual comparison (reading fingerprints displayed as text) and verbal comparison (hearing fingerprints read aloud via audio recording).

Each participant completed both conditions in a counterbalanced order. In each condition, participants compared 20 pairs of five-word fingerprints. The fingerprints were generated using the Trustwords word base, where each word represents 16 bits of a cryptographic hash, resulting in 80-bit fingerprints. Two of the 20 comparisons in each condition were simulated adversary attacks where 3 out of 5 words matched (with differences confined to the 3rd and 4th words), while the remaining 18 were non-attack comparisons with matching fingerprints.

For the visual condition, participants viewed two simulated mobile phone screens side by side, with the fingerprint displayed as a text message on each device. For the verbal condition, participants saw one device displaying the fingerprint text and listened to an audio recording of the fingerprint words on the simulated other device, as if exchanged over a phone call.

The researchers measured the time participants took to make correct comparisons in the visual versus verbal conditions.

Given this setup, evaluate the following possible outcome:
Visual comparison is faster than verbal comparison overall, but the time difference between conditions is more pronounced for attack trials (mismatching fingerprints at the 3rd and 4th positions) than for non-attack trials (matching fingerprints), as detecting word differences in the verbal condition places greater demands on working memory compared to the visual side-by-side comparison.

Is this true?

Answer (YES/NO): NO